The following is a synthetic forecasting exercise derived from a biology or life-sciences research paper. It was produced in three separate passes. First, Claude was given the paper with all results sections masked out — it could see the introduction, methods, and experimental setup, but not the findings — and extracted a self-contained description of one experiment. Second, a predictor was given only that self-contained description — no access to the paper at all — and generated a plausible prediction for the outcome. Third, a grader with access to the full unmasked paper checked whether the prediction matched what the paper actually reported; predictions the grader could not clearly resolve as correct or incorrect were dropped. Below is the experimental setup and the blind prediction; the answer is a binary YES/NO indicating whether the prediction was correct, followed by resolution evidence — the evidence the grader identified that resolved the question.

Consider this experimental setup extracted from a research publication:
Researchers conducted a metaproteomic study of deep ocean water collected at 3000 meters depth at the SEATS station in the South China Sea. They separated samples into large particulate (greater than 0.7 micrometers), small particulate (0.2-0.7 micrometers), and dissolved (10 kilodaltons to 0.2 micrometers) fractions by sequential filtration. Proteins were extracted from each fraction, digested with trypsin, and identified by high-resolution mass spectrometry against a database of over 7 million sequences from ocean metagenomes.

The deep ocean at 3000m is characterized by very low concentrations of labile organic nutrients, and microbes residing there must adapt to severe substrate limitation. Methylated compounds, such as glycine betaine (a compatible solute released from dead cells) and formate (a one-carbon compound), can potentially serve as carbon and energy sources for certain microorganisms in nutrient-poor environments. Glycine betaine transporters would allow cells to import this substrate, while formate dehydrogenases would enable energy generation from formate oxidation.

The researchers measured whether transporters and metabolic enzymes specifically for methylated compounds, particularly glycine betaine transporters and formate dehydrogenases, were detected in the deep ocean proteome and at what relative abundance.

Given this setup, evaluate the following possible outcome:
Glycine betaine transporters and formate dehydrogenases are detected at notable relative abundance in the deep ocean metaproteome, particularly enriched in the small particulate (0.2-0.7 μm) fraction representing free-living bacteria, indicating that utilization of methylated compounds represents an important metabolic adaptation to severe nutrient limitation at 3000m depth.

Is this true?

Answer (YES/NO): NO